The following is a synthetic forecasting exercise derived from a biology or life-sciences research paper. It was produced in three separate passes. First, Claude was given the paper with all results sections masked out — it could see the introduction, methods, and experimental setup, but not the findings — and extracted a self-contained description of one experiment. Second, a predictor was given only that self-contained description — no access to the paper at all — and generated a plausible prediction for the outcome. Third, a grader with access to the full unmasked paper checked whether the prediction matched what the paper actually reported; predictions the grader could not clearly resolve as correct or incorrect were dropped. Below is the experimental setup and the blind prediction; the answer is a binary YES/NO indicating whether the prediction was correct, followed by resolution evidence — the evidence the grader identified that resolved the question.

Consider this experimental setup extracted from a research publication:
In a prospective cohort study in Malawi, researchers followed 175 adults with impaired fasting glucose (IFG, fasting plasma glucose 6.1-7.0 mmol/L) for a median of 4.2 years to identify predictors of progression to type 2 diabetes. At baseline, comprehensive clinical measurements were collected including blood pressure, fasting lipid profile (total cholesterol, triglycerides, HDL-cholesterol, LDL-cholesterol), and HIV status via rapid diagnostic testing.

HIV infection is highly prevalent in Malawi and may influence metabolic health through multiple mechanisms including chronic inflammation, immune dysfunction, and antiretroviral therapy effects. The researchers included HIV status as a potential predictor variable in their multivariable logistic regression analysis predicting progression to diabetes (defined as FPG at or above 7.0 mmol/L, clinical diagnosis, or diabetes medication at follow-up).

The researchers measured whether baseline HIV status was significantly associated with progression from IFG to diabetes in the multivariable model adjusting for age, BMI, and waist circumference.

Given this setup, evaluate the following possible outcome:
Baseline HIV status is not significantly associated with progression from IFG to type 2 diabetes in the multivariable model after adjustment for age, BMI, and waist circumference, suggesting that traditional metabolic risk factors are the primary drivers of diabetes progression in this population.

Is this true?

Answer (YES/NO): YES